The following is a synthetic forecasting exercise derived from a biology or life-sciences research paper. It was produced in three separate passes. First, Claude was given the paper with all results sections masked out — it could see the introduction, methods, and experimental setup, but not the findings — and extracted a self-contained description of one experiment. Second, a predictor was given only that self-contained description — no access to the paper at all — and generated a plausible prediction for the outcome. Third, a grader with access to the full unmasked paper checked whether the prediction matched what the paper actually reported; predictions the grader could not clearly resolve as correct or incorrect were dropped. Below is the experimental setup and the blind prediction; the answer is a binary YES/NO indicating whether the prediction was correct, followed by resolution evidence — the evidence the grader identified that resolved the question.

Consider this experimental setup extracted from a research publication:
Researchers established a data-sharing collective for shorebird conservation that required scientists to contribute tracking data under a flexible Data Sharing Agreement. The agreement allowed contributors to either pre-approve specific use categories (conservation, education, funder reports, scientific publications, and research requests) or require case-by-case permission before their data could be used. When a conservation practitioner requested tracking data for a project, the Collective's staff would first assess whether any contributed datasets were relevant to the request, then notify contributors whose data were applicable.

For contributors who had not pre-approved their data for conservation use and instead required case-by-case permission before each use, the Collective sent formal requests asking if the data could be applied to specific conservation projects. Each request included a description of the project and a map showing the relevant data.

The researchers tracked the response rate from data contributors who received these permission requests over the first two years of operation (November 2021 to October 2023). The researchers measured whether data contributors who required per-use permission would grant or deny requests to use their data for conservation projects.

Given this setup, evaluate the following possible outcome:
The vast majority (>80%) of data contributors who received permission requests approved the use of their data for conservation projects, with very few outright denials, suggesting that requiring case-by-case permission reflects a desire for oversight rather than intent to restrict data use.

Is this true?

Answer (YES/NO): YES